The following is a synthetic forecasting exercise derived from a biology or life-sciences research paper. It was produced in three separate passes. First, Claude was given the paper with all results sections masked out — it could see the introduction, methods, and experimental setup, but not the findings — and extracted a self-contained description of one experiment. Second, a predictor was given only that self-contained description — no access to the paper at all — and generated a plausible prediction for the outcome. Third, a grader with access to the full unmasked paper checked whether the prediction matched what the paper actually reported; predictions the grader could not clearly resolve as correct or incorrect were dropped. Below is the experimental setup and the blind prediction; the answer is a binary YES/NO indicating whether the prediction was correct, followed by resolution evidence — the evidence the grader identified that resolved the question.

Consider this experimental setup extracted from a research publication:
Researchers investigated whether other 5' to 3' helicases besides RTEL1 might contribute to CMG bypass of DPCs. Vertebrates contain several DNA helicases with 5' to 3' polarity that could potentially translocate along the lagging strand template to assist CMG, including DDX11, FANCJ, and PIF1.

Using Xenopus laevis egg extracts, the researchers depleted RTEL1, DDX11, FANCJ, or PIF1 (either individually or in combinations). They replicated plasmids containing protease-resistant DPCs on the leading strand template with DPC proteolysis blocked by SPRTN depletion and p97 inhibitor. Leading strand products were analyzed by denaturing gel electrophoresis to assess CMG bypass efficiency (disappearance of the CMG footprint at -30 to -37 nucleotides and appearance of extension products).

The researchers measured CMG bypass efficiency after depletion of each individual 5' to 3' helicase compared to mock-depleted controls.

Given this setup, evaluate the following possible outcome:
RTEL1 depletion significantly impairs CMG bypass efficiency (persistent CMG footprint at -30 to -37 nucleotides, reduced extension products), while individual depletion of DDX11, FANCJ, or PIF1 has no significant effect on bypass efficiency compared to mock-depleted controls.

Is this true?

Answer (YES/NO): NO